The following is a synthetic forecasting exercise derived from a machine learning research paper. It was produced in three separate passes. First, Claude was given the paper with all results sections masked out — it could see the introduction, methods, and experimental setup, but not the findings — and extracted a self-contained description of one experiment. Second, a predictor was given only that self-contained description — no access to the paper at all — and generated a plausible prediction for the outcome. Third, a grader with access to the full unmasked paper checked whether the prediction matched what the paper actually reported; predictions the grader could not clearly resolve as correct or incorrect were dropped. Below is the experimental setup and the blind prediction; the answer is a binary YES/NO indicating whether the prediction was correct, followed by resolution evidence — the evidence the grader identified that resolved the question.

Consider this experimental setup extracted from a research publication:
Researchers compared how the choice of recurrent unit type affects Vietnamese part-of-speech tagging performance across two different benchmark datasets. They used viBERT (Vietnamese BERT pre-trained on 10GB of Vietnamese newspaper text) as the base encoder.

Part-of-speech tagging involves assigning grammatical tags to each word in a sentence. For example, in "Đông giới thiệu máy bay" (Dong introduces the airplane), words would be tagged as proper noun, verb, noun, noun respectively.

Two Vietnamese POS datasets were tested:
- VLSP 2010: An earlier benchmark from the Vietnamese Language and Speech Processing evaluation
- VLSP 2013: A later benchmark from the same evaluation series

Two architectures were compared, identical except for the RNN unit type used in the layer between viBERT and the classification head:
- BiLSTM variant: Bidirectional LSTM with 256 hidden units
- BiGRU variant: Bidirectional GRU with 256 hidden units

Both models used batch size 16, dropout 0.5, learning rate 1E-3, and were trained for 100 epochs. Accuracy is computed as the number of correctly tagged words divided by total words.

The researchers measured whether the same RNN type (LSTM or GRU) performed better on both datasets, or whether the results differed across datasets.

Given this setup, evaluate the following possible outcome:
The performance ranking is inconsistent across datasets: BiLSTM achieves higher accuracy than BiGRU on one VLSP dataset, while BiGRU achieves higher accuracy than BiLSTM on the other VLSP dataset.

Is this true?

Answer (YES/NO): NO